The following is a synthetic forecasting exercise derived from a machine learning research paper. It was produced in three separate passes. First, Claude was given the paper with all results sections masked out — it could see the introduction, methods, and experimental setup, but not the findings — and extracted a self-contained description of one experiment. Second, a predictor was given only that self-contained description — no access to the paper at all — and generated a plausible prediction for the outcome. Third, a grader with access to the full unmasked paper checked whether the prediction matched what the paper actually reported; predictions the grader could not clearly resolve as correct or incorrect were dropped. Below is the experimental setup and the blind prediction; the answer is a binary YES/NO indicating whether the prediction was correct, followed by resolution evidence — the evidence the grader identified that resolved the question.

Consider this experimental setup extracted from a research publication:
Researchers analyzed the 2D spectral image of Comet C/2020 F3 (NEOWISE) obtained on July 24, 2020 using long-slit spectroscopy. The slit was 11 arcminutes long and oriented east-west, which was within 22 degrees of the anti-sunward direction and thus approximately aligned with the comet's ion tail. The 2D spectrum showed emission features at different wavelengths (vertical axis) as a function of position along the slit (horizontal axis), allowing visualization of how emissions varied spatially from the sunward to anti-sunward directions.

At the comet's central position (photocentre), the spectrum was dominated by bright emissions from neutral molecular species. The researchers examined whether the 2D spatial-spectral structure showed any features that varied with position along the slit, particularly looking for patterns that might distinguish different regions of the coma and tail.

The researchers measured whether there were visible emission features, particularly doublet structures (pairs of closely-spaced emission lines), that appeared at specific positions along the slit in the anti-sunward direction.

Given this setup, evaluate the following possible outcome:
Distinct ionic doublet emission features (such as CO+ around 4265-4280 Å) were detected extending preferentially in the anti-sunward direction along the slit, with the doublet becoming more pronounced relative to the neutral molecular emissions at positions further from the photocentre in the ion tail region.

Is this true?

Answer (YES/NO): YES